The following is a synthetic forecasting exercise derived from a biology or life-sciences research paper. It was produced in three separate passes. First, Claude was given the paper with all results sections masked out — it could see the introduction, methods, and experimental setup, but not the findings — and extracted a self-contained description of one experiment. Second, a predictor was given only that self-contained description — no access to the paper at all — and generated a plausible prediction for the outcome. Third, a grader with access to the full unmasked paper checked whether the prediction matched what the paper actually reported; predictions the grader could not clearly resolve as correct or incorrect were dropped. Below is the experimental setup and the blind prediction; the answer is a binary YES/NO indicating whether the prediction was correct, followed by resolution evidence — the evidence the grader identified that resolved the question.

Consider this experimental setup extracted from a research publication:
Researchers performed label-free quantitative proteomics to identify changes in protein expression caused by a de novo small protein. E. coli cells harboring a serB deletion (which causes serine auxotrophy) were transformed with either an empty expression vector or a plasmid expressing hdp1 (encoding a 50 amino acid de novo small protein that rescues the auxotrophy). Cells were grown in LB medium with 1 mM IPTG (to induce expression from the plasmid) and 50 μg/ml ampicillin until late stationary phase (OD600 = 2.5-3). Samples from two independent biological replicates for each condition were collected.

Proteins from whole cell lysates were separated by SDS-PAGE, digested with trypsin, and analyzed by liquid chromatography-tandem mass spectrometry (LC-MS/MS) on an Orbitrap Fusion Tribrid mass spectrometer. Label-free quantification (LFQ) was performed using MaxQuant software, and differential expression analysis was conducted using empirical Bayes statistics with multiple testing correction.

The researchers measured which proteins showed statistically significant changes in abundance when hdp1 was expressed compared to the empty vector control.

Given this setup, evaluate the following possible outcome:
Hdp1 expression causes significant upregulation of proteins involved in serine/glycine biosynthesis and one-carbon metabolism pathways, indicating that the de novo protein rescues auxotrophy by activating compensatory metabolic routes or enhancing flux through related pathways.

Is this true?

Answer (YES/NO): NO